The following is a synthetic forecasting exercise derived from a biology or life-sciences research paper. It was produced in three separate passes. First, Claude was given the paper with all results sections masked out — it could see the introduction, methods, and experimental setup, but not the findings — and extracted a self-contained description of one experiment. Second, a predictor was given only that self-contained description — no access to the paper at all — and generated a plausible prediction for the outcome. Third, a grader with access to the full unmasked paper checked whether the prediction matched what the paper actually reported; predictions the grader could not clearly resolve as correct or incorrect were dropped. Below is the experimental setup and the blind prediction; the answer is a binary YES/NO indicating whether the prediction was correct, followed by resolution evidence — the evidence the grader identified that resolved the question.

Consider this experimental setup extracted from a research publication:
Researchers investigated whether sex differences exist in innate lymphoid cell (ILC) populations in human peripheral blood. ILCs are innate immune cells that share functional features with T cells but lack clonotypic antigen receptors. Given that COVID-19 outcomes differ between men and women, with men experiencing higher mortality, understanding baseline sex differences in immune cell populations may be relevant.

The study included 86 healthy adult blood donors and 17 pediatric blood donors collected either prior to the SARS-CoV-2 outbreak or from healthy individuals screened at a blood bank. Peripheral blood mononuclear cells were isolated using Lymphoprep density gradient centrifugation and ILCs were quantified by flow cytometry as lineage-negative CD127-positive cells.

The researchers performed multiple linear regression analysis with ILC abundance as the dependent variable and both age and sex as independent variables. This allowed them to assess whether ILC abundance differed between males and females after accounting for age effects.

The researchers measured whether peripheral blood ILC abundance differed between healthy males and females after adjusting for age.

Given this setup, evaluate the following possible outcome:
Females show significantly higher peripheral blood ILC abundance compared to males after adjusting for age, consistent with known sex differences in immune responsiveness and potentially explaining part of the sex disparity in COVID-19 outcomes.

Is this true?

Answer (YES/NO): YES